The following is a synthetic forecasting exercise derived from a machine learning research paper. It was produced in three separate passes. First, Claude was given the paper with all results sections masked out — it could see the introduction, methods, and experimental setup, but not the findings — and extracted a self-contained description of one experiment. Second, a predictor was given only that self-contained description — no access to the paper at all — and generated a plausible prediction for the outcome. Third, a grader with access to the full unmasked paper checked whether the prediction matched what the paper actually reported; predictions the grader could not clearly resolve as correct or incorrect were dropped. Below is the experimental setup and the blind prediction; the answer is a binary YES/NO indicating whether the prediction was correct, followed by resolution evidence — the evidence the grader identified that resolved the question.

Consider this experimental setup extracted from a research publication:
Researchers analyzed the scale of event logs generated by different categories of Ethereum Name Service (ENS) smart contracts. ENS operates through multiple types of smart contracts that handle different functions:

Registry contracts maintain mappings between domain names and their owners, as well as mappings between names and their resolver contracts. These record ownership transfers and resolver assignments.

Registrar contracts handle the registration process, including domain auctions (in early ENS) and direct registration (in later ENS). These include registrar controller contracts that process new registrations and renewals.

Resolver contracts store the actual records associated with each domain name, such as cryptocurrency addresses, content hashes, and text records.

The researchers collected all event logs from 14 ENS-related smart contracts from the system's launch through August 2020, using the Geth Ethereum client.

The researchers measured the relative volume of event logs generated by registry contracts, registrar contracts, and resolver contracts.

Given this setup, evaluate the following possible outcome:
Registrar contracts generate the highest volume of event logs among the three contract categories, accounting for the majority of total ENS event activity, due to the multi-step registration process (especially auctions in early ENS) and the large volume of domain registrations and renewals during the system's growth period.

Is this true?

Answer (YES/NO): YES